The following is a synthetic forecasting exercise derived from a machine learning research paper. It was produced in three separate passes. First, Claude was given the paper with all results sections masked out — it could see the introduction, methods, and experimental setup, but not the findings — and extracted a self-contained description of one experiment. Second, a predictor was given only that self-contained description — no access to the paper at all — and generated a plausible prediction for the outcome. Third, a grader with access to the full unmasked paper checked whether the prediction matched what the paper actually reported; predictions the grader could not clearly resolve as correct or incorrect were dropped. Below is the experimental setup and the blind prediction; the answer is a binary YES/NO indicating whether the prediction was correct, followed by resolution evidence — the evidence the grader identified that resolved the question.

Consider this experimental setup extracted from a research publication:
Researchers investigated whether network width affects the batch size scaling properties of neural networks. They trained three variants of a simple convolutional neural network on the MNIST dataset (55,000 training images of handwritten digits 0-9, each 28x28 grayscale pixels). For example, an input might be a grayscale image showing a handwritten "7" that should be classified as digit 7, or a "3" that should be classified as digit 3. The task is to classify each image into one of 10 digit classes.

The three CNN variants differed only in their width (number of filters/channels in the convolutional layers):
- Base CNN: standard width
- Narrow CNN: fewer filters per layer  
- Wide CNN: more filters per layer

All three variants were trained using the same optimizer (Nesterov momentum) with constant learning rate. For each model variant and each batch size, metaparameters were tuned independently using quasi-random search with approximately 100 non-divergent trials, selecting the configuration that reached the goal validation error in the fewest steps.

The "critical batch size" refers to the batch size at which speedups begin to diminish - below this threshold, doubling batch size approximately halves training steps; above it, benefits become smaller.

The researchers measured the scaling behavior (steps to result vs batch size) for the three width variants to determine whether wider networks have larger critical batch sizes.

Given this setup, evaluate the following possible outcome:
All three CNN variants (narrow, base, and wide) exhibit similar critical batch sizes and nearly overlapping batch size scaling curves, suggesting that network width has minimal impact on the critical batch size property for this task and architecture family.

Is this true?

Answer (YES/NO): YES